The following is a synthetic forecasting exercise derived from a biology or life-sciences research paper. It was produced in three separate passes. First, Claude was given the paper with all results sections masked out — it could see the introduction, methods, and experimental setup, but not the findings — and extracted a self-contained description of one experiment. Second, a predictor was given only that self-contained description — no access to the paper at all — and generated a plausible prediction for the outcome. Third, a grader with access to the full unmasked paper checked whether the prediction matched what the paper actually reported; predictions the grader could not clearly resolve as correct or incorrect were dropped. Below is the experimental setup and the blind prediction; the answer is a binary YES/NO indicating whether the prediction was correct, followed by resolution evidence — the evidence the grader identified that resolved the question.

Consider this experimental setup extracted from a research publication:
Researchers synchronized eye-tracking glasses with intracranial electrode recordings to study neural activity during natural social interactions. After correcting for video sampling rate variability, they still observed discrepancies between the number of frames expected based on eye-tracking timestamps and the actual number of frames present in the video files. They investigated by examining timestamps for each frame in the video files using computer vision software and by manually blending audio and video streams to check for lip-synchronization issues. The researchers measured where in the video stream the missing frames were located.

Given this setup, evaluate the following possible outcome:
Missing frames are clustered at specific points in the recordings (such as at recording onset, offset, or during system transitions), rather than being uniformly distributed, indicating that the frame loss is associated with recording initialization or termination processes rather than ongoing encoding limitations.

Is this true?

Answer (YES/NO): YES